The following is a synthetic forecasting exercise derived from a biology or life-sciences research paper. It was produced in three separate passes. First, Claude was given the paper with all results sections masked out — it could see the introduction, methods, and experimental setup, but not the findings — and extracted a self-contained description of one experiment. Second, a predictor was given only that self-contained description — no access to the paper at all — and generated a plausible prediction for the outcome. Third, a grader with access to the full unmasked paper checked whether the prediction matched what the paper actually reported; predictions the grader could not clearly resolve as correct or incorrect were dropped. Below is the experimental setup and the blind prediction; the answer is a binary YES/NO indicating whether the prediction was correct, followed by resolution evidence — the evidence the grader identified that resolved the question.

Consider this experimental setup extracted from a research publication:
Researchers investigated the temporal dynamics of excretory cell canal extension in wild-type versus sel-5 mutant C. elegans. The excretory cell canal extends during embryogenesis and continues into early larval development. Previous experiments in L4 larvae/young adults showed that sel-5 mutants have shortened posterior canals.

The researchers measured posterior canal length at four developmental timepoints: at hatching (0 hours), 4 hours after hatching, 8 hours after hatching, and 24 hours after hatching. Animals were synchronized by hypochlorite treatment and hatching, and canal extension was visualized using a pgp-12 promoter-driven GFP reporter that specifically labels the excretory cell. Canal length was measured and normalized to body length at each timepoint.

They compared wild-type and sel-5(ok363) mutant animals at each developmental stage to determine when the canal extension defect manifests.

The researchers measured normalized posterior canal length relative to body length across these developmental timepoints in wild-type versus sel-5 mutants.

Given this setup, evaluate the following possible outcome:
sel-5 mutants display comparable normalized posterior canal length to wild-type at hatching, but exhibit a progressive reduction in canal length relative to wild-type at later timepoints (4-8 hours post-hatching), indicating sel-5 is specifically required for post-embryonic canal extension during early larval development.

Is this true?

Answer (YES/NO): NO